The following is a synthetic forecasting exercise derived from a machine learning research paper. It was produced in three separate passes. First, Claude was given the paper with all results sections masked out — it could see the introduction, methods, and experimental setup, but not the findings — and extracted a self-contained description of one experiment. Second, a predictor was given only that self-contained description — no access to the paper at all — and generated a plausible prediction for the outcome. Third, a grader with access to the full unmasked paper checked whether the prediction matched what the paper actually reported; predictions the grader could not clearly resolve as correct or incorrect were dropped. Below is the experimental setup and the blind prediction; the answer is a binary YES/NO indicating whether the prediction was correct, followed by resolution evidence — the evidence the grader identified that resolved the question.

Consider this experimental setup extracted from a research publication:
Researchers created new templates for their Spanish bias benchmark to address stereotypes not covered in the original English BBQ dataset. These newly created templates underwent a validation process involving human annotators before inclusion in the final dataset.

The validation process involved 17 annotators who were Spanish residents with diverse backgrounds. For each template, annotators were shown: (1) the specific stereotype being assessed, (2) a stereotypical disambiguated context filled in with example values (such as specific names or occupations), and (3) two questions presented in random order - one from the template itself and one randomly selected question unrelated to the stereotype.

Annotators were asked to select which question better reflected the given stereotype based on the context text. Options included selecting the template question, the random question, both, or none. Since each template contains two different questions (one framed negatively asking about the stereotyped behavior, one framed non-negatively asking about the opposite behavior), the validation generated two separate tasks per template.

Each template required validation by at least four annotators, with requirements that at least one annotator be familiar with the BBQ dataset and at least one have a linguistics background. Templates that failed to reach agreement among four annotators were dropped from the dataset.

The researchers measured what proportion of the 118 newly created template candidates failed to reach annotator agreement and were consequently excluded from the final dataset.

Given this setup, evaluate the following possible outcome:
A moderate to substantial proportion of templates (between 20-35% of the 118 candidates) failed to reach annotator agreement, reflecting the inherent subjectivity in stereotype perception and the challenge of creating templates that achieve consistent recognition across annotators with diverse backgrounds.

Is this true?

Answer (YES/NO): NO